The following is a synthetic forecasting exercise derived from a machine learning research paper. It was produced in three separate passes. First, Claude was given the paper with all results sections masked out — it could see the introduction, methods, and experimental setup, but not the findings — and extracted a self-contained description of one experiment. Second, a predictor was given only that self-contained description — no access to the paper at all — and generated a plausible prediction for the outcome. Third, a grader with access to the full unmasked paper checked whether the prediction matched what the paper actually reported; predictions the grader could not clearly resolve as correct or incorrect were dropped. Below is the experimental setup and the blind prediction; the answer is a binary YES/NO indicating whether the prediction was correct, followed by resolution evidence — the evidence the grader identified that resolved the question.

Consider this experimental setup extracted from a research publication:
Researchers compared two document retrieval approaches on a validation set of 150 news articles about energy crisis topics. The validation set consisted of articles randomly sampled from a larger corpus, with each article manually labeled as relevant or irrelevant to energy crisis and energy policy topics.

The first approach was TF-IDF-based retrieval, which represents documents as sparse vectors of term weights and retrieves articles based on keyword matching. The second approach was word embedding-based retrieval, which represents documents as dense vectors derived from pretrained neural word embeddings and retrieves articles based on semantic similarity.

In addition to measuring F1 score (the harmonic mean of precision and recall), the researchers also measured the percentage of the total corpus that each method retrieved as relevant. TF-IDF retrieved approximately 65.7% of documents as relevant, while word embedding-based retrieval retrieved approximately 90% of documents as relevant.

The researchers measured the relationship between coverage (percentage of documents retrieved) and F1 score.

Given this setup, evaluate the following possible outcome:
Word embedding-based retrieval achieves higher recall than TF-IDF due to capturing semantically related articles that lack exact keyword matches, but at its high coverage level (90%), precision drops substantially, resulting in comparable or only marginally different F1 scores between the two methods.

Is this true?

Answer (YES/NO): NO